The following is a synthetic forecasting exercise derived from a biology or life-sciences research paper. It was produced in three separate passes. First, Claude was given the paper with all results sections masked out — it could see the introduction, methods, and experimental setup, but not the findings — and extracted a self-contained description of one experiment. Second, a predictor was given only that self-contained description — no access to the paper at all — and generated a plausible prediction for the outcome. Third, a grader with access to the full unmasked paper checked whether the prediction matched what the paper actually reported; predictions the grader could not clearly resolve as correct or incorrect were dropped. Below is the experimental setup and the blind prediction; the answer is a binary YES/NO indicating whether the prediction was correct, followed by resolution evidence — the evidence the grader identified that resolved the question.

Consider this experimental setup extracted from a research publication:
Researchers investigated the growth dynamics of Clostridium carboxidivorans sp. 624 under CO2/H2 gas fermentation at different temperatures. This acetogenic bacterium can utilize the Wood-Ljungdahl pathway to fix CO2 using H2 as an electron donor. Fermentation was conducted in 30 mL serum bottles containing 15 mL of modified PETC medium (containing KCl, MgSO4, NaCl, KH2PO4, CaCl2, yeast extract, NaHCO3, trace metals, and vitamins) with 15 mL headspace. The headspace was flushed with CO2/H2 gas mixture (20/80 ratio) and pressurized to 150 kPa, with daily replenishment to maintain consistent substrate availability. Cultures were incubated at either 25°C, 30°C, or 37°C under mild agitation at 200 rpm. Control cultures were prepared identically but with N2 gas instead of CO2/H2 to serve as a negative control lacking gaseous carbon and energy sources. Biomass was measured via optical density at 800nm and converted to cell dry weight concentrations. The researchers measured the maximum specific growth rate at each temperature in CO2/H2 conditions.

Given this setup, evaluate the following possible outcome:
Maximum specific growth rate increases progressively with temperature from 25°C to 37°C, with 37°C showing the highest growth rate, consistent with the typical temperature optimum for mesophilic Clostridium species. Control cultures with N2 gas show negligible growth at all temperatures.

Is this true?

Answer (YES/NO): NO